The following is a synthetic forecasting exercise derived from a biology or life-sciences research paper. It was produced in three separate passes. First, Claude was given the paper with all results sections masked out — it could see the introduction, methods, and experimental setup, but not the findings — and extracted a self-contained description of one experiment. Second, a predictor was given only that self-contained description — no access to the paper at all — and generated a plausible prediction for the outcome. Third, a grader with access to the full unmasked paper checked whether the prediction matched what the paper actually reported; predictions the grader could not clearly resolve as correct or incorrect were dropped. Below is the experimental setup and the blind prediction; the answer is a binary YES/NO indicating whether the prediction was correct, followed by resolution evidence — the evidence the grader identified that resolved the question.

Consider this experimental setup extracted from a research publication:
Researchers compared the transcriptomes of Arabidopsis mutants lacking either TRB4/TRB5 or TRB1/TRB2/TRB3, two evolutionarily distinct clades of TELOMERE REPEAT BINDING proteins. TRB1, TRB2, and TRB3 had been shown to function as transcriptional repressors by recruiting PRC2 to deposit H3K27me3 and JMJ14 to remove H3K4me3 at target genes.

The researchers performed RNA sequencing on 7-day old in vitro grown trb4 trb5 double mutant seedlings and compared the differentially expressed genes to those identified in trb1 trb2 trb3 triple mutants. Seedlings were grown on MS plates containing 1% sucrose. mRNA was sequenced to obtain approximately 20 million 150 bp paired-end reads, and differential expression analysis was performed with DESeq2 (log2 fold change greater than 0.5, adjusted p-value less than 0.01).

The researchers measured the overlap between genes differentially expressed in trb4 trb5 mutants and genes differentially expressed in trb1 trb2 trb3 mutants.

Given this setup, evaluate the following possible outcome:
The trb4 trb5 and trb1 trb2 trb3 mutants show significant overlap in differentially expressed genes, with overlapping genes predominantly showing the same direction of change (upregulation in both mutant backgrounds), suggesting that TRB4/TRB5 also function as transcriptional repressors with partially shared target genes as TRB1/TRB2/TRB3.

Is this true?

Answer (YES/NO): NO